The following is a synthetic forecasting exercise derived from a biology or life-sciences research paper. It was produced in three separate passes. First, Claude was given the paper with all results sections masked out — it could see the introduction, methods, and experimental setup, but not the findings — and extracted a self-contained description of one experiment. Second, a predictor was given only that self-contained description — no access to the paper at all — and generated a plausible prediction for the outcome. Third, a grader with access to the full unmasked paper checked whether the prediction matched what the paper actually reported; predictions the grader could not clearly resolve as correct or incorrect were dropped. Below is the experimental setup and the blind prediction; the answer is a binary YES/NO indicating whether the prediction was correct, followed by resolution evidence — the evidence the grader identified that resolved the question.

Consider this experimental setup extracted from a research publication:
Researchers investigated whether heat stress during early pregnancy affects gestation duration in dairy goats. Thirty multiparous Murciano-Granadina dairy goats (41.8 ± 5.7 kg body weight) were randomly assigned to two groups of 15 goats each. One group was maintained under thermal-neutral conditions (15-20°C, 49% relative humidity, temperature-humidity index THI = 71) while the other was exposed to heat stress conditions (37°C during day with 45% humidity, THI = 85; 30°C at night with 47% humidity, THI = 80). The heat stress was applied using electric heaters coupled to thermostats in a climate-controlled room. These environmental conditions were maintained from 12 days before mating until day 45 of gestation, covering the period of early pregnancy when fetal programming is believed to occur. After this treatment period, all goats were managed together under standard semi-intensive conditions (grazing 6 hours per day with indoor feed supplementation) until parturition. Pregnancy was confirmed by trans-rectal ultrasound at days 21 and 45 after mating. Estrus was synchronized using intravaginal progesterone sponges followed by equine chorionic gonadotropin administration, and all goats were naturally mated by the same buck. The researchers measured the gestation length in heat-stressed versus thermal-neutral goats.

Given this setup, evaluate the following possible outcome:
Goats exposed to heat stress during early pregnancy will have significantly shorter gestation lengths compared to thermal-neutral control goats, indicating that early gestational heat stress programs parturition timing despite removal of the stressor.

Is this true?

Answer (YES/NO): YES